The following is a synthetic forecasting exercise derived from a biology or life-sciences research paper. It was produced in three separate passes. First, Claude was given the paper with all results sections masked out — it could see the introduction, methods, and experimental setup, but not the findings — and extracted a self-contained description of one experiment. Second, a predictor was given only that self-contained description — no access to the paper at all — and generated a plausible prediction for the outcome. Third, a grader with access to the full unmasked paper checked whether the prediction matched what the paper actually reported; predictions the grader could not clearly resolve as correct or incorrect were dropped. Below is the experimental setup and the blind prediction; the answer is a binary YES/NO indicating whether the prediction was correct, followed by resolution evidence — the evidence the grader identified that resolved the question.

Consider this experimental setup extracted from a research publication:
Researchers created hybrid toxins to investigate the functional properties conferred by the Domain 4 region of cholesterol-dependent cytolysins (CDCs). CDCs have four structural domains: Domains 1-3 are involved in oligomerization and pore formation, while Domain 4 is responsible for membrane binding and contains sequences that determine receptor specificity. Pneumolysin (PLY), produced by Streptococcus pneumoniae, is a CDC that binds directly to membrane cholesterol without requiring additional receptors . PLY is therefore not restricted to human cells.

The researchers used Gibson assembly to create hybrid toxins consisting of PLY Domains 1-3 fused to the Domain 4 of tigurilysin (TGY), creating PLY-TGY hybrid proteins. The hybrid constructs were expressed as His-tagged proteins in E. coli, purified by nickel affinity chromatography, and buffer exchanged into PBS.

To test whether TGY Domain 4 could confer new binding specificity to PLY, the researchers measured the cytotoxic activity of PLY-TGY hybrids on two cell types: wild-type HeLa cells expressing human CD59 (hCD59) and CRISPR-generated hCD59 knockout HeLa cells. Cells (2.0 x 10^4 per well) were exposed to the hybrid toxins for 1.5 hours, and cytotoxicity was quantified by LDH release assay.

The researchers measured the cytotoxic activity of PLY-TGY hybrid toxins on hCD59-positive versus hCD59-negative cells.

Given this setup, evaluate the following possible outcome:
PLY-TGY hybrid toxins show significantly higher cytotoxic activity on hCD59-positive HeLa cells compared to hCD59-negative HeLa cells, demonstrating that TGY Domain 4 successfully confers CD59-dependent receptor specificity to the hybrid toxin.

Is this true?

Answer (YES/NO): YES